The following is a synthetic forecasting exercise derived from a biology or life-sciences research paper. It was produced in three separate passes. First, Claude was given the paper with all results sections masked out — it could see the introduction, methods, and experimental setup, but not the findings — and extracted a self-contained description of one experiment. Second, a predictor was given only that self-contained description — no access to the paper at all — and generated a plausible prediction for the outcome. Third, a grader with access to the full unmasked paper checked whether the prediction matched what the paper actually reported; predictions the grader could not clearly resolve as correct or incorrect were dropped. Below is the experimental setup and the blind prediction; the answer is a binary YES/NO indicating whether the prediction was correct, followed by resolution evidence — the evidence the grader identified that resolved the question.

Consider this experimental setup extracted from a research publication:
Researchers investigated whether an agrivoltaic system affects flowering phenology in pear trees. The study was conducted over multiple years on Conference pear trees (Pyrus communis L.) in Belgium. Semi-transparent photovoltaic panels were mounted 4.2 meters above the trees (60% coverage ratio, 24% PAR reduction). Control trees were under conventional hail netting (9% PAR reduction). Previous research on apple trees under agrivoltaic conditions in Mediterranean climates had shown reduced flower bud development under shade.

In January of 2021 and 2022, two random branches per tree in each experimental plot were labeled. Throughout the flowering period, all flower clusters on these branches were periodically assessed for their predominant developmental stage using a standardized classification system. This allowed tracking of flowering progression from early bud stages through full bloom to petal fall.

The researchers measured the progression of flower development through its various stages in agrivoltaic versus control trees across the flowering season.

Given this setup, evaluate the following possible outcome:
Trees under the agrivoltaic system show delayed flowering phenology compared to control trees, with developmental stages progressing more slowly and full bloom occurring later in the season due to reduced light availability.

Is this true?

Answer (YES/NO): NO